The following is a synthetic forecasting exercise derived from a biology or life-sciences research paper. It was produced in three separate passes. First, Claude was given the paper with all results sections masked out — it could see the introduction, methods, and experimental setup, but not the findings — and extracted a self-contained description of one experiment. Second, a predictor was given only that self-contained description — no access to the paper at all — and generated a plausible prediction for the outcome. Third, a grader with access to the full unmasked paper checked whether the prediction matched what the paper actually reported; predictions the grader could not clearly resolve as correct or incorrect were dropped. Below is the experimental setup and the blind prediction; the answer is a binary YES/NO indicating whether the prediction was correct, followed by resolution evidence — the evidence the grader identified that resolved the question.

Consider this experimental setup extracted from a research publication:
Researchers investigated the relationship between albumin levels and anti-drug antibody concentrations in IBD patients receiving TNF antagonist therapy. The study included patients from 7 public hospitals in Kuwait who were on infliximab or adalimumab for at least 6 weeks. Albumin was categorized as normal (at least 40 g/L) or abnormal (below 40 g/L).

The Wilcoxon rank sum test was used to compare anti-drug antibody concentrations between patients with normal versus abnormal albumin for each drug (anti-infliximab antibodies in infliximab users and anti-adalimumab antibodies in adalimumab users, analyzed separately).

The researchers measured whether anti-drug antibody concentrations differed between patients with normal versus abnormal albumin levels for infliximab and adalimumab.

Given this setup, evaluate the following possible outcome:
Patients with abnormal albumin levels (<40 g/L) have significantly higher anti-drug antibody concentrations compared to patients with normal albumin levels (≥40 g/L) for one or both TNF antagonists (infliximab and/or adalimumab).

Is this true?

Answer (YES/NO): NO